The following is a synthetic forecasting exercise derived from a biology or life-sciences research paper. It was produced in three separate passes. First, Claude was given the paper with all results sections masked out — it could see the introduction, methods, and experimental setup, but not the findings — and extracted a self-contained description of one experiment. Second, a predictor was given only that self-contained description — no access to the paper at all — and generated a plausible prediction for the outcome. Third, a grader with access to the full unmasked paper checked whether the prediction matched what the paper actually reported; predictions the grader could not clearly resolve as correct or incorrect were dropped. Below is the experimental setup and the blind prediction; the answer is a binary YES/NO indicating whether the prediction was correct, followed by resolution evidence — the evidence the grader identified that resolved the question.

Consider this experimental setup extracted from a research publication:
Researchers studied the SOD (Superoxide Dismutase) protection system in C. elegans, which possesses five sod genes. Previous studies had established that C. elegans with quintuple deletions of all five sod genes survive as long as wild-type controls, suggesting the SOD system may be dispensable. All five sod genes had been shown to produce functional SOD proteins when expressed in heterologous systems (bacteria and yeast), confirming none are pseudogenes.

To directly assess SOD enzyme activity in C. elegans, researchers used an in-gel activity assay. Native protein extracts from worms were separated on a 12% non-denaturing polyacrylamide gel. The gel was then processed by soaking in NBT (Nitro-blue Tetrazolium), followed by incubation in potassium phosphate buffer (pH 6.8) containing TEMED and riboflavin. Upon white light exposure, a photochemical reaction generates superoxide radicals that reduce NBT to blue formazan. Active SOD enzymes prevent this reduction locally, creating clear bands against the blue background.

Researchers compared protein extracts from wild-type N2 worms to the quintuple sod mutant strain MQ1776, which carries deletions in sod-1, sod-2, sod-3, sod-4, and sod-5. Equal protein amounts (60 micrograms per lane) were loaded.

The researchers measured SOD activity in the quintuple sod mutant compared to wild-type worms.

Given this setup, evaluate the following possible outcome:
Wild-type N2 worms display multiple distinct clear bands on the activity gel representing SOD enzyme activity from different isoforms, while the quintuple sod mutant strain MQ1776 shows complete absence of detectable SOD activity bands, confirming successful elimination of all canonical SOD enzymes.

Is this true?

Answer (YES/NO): NO